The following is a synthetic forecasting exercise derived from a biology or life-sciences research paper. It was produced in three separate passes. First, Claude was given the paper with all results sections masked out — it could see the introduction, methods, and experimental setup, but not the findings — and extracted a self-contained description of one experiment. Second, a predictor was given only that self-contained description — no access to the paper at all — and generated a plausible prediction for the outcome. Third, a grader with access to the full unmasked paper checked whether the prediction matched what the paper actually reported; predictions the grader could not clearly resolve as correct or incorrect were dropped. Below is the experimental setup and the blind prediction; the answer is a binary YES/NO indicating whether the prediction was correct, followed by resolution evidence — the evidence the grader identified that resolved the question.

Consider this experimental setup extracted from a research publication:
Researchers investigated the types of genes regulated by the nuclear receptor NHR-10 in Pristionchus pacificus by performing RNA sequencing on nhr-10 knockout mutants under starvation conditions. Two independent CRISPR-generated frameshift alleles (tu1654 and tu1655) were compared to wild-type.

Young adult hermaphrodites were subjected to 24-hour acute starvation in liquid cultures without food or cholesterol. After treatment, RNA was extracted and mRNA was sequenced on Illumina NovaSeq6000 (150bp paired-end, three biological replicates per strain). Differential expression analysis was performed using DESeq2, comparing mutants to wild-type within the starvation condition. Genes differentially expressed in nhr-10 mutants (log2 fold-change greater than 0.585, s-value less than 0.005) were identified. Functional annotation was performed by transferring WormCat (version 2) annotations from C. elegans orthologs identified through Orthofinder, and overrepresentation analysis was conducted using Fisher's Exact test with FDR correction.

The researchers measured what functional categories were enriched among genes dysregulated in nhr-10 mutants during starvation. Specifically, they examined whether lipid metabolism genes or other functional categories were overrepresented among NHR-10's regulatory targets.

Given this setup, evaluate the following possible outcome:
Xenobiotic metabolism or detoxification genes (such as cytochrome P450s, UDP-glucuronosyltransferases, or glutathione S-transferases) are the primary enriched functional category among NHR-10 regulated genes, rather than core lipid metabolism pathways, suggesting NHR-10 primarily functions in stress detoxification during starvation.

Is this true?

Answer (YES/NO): NO